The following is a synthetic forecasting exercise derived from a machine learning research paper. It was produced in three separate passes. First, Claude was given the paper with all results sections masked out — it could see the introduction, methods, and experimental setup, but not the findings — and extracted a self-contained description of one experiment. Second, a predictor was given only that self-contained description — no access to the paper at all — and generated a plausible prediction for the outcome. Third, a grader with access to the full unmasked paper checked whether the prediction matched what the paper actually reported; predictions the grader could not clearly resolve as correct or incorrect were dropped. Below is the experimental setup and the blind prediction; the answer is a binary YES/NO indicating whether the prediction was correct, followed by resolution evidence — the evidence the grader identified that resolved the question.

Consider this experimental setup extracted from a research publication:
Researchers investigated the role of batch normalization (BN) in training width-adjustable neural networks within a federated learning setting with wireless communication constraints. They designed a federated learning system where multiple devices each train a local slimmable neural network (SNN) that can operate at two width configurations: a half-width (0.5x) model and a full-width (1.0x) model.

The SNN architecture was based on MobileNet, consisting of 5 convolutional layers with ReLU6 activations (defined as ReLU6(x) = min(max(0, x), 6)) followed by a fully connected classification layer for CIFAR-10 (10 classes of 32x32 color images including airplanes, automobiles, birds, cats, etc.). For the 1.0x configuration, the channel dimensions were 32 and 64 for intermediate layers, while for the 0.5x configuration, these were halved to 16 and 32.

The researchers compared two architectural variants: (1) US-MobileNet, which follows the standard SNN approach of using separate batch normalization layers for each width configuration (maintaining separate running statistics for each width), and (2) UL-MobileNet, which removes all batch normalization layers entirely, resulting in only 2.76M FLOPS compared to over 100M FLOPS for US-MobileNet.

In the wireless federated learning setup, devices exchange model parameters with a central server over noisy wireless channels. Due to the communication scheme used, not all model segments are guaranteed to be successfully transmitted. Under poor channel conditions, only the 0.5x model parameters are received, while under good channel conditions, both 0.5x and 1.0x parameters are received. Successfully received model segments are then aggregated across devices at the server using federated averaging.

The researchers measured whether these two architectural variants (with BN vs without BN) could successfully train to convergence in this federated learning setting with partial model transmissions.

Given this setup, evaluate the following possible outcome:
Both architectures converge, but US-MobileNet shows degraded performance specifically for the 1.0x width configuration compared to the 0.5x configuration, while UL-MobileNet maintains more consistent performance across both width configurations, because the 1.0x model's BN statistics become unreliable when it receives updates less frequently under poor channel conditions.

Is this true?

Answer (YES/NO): NO